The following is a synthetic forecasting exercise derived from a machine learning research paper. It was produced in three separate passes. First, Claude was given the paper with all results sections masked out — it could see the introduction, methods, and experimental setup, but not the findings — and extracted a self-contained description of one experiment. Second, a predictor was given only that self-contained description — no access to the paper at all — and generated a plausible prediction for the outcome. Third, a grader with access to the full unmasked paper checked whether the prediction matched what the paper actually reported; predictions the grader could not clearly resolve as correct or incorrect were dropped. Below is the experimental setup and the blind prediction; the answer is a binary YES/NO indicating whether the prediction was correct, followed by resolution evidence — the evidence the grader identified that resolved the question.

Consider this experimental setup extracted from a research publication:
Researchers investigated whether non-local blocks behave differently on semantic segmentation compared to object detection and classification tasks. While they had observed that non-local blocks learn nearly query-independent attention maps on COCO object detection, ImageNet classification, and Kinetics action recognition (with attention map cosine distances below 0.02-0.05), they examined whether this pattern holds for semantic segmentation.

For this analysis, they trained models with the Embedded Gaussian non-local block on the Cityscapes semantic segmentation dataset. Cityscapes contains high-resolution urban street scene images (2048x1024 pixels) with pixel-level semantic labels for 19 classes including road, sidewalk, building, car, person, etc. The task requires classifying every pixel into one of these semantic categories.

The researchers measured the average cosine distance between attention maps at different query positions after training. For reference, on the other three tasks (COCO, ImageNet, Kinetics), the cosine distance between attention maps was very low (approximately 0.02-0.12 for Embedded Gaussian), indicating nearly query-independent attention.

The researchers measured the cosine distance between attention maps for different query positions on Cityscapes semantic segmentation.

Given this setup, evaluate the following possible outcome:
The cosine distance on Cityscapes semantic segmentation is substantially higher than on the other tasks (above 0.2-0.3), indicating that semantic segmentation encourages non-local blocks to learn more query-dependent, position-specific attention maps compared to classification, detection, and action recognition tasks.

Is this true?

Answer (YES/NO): YES